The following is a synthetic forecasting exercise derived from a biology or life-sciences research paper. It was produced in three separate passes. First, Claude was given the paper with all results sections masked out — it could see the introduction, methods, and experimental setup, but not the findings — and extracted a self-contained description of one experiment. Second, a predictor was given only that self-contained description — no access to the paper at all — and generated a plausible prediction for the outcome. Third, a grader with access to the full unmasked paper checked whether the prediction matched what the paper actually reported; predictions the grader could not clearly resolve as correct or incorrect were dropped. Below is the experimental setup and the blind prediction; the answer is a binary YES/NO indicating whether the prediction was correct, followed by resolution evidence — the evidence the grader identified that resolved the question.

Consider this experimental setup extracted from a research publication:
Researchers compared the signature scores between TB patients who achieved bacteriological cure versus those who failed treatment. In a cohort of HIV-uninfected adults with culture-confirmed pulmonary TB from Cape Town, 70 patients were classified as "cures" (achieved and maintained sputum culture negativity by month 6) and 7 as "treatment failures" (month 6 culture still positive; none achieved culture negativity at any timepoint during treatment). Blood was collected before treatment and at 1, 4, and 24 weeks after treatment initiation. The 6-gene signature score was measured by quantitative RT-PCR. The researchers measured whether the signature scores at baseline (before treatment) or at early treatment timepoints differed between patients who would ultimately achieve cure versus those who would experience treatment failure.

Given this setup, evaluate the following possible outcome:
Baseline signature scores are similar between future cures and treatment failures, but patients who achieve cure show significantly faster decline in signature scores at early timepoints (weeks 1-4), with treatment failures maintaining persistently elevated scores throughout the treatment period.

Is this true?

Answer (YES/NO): NO